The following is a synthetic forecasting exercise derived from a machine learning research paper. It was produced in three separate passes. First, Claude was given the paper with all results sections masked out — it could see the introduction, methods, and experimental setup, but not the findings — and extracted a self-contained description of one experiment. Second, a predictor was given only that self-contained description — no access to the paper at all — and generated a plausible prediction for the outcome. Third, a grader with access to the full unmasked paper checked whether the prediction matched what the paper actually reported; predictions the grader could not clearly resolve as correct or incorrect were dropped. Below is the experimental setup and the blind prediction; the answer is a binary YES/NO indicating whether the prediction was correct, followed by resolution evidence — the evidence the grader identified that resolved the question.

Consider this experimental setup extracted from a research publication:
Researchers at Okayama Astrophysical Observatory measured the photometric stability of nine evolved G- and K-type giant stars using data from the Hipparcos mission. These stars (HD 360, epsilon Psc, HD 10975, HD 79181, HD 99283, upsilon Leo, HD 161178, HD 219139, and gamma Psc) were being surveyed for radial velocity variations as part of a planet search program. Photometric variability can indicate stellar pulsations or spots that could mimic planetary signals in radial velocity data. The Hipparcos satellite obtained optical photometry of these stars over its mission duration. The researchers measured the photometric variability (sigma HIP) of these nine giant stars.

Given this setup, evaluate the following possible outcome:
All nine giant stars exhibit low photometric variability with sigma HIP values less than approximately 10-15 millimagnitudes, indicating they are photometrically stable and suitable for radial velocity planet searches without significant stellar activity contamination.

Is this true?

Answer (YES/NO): YES